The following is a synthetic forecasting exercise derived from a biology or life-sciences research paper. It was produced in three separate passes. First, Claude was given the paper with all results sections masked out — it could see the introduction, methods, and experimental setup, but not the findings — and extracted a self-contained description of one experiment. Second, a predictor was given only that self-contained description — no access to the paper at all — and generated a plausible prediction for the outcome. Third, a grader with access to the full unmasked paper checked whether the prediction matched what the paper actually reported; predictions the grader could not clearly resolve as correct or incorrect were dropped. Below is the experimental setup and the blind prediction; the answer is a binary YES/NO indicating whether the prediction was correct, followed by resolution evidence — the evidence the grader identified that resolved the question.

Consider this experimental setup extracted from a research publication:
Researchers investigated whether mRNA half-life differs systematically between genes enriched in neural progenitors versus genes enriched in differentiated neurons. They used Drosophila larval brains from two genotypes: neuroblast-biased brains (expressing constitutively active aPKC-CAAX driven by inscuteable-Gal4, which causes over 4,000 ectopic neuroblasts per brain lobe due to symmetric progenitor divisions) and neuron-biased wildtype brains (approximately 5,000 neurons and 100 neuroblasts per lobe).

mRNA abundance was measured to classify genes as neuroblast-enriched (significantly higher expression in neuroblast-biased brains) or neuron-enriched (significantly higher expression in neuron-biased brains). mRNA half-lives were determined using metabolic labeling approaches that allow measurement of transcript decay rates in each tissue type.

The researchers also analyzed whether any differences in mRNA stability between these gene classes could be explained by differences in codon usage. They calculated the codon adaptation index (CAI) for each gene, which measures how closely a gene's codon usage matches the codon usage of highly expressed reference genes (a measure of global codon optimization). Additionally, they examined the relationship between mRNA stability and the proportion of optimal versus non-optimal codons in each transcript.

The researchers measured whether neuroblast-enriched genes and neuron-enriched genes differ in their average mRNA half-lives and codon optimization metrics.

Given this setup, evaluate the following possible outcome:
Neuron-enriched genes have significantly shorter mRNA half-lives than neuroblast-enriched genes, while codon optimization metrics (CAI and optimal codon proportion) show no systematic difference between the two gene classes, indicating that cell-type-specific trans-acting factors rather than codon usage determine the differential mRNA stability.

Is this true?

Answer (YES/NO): NO